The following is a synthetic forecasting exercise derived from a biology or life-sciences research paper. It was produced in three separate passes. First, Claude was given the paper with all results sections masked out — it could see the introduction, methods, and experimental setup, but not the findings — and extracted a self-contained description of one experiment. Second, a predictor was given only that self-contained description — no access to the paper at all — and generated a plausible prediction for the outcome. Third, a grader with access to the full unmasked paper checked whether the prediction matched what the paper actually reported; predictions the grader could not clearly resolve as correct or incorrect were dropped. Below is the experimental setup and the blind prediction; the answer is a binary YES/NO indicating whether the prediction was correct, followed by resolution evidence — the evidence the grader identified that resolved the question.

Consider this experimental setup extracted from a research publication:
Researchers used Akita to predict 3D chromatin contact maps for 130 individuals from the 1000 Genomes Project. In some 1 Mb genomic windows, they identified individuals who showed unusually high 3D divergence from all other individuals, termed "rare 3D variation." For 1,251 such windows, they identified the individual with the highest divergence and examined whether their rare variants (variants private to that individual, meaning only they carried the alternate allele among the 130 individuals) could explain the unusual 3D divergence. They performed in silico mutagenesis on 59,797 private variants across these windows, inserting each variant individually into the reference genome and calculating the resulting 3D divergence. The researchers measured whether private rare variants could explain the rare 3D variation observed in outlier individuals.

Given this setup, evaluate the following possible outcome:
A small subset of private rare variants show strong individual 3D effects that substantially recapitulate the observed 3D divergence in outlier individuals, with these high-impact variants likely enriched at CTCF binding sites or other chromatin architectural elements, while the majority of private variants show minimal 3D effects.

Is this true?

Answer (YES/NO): YES